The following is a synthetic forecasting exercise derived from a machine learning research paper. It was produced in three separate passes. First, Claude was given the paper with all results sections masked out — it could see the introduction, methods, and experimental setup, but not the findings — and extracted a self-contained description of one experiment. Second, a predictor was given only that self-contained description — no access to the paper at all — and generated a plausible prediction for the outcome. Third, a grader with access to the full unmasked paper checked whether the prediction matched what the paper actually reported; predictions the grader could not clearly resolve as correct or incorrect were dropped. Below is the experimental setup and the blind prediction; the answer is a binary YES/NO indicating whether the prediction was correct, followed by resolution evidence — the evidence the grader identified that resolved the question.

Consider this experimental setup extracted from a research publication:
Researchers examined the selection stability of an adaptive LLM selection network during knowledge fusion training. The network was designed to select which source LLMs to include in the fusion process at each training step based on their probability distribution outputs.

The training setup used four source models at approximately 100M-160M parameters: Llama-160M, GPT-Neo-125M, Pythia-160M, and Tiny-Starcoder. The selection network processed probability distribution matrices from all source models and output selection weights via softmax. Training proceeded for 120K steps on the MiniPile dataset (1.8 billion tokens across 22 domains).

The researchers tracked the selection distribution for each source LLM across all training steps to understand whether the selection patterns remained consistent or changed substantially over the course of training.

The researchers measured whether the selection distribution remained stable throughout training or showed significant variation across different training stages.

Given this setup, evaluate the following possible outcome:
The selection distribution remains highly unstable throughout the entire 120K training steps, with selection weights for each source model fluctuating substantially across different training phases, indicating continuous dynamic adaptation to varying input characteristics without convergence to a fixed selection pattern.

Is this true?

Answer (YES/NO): NO